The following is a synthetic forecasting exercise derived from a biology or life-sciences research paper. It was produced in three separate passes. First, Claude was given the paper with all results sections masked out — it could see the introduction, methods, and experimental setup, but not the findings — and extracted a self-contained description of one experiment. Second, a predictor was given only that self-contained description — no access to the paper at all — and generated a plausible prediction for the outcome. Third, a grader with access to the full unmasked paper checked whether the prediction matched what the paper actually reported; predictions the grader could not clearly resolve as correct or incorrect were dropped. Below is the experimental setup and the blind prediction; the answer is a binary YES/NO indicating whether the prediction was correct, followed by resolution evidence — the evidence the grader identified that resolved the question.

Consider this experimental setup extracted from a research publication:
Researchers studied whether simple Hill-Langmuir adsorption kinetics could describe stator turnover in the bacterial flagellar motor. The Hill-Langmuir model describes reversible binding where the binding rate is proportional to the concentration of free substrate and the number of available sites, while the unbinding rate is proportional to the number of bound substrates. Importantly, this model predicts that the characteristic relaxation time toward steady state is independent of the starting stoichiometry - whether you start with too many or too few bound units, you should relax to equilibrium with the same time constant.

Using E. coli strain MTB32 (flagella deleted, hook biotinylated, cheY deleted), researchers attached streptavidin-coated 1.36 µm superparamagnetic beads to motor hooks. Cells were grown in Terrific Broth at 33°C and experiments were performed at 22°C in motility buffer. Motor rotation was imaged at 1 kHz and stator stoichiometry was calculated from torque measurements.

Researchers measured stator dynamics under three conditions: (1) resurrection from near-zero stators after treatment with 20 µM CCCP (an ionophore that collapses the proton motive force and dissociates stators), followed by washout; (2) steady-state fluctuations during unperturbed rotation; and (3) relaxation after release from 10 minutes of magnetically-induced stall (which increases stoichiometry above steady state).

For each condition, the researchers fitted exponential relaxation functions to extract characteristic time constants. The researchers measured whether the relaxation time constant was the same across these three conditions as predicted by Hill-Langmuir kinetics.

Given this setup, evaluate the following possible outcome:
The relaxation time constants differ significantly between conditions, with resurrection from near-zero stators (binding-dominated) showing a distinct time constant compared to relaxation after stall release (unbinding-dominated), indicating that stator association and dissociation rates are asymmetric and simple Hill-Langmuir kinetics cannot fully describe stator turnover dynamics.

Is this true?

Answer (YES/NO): YES